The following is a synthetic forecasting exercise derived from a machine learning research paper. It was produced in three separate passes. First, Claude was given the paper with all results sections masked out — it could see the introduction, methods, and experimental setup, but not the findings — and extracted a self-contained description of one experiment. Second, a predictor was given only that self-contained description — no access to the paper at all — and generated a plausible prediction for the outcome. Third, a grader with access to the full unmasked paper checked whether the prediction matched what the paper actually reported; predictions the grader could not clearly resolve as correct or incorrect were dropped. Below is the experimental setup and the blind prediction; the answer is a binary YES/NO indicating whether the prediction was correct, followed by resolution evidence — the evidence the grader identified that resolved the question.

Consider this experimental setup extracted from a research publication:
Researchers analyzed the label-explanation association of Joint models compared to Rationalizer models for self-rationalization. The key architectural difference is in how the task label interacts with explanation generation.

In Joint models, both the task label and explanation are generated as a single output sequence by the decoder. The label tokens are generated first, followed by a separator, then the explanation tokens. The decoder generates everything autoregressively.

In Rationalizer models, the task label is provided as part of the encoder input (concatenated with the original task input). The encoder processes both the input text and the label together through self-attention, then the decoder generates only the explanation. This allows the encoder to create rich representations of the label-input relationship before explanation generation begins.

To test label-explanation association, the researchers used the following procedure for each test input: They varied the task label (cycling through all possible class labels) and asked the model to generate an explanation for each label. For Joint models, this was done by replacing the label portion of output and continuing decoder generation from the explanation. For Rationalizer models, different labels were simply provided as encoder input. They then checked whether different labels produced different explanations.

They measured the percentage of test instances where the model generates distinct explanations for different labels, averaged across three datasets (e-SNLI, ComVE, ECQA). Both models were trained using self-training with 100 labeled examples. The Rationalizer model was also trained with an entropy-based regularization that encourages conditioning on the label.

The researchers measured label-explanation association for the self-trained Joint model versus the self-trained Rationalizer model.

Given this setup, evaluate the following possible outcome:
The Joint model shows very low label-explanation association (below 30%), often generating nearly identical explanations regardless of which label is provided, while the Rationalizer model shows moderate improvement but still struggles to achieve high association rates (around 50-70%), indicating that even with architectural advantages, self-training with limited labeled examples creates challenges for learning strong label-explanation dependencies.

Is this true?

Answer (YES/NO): NO